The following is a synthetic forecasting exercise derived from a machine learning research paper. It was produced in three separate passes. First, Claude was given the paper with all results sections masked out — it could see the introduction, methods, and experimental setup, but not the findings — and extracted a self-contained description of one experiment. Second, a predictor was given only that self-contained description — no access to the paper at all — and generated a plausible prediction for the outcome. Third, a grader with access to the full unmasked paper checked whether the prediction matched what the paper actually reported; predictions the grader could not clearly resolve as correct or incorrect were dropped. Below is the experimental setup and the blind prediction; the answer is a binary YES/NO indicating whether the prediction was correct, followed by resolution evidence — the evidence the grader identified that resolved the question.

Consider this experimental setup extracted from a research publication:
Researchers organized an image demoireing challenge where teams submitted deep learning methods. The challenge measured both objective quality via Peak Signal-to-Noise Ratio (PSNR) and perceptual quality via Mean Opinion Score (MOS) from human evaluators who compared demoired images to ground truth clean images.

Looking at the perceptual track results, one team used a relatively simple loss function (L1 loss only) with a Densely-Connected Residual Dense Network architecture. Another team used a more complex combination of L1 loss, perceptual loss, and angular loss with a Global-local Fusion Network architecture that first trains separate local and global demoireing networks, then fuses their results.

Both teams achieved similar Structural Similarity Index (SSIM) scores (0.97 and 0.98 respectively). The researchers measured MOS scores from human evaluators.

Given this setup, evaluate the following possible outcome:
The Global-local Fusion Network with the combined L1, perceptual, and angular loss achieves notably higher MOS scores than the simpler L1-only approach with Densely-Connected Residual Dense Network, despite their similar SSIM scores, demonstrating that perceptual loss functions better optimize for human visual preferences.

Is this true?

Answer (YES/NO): NO